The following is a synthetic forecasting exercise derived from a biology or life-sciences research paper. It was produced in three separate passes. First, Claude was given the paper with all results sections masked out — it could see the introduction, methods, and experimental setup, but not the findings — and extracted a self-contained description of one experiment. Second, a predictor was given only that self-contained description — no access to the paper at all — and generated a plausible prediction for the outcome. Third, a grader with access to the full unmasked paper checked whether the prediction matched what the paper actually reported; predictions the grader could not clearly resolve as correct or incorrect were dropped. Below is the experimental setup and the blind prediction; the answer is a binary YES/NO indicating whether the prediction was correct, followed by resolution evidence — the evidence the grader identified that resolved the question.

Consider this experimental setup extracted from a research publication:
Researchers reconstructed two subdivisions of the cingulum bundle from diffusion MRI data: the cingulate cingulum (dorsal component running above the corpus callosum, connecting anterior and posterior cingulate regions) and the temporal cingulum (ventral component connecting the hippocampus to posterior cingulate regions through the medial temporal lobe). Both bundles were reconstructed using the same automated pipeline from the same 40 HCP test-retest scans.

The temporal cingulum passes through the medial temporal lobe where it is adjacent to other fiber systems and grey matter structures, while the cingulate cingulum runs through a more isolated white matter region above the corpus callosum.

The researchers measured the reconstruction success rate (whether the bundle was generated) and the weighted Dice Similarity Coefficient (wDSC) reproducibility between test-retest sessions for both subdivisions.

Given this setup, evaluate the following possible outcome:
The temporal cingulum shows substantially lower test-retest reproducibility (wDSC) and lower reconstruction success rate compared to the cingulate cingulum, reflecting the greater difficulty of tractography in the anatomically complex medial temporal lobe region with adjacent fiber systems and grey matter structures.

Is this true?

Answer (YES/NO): NO